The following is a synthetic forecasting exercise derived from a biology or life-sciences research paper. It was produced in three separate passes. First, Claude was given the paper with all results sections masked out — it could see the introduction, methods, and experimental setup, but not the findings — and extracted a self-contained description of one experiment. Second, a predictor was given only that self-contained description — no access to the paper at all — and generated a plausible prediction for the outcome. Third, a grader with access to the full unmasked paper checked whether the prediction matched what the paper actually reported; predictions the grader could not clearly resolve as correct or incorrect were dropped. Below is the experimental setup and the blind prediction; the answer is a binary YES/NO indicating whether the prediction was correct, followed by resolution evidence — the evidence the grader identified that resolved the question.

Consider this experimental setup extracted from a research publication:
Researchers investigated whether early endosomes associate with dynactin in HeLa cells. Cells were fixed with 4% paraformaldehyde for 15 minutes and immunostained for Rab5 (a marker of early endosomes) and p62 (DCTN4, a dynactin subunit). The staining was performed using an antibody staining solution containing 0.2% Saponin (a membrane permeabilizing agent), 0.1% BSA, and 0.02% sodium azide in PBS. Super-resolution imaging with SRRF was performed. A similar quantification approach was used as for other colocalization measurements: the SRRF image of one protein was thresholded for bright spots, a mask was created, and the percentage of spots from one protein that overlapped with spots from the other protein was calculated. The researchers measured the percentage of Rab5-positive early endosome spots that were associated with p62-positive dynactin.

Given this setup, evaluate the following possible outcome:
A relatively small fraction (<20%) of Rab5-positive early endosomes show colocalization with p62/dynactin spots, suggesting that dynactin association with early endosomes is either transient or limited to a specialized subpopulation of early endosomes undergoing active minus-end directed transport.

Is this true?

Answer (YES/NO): NO